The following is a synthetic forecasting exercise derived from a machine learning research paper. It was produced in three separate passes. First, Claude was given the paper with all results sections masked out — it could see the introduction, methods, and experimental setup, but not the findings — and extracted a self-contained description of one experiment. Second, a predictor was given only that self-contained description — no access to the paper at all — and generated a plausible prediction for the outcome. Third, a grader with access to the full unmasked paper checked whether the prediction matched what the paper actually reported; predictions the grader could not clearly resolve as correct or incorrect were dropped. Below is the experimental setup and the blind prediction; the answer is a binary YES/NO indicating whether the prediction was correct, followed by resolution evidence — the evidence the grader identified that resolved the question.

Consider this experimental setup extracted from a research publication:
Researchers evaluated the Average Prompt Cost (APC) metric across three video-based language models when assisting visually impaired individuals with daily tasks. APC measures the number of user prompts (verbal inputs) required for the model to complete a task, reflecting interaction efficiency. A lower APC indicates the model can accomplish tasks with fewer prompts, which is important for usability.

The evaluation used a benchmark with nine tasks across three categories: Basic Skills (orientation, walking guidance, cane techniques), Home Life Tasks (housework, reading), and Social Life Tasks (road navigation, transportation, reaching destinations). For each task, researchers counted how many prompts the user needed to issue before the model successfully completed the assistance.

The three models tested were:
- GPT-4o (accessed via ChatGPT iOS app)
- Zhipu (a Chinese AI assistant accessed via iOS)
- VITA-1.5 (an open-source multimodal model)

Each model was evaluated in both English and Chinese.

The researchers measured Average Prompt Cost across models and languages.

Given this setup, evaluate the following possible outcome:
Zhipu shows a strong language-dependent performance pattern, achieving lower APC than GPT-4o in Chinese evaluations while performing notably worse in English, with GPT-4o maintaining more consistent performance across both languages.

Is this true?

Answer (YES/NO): NO